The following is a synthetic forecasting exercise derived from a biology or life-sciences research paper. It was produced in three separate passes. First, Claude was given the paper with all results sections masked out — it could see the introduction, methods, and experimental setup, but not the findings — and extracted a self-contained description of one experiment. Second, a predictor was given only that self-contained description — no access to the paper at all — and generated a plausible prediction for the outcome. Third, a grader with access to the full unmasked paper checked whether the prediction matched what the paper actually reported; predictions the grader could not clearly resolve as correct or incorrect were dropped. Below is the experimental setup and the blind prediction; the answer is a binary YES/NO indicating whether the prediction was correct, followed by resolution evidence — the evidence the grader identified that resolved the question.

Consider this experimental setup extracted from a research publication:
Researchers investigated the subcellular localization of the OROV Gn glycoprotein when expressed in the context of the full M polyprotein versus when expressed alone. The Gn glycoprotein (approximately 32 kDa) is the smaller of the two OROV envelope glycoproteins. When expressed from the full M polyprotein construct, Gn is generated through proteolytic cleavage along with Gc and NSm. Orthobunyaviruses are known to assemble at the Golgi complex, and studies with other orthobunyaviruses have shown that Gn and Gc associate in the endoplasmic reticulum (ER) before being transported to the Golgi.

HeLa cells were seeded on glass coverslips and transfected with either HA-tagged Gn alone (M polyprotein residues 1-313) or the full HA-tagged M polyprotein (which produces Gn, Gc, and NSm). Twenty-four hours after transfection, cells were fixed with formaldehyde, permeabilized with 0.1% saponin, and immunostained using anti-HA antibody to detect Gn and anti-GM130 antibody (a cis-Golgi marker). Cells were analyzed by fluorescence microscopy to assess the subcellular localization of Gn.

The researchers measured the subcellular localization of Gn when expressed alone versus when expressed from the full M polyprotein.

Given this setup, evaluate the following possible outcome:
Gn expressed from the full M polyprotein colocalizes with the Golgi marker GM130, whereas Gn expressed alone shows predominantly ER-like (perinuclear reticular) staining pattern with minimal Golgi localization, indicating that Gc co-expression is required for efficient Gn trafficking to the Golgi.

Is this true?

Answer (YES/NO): YES